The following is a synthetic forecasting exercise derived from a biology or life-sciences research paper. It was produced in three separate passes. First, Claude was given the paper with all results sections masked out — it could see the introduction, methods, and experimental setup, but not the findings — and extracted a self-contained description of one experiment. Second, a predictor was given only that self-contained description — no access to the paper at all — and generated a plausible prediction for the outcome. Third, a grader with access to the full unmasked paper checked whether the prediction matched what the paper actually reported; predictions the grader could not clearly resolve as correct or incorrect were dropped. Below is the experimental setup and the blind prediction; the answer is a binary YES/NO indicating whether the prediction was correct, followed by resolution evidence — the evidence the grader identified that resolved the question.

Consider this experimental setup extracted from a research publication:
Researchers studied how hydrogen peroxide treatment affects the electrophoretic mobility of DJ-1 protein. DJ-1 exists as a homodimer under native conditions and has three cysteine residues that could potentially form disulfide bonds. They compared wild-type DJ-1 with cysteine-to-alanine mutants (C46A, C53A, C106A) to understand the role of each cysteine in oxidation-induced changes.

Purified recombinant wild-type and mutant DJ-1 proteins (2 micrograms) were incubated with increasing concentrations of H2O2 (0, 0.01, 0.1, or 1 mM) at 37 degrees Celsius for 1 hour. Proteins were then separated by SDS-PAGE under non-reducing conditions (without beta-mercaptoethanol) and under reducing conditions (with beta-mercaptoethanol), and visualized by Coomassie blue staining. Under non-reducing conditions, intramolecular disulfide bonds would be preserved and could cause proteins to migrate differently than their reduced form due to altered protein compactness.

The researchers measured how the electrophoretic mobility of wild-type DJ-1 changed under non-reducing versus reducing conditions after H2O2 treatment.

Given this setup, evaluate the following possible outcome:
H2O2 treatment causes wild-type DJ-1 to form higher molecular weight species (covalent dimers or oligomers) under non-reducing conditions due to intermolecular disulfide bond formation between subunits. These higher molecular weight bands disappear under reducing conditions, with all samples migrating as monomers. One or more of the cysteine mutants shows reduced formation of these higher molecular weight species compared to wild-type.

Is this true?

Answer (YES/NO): NO